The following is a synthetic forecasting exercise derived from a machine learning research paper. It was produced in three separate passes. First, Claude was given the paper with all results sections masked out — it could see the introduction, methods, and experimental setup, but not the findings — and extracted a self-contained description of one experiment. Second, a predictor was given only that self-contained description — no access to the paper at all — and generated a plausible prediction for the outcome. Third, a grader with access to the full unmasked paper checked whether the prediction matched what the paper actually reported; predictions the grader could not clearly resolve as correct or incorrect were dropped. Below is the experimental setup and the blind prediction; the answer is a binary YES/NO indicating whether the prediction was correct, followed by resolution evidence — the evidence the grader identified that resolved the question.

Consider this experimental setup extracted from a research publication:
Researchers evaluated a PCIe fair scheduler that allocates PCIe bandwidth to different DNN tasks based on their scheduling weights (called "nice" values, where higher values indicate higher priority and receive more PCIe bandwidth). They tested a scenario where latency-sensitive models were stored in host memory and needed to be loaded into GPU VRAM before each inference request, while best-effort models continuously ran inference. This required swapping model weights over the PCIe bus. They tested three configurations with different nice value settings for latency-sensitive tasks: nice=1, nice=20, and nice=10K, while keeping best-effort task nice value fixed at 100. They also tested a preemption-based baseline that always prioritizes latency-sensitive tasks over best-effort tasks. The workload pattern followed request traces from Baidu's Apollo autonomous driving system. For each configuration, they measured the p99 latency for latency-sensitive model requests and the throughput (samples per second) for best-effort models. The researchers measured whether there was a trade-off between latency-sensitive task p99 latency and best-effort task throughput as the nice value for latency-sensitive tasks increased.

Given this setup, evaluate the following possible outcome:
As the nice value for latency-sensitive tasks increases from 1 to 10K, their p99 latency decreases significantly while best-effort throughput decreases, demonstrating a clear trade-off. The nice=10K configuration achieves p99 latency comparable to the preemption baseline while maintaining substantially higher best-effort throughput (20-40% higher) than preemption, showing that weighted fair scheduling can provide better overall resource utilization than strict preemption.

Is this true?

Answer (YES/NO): NO